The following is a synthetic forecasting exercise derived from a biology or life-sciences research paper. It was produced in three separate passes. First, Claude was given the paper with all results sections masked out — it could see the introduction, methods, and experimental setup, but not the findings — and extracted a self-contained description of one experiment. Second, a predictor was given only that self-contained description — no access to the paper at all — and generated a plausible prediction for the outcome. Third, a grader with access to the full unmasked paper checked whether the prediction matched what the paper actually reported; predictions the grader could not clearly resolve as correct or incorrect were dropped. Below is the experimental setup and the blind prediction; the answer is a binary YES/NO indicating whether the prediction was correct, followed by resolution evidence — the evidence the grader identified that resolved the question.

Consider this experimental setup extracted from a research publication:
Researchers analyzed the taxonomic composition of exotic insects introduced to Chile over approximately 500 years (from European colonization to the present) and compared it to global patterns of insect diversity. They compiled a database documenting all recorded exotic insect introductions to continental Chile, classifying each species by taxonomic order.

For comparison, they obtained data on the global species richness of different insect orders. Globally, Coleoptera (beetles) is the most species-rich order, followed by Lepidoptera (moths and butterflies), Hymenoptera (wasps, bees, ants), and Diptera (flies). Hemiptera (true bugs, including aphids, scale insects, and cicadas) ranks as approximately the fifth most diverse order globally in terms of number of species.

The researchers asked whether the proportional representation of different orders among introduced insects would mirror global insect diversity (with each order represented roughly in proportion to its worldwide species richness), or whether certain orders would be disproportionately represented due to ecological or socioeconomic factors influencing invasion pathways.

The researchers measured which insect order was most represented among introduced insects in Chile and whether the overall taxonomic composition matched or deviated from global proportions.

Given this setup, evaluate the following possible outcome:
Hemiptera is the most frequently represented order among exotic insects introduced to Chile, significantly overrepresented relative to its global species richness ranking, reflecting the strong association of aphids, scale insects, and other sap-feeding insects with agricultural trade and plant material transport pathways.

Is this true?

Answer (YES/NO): YES